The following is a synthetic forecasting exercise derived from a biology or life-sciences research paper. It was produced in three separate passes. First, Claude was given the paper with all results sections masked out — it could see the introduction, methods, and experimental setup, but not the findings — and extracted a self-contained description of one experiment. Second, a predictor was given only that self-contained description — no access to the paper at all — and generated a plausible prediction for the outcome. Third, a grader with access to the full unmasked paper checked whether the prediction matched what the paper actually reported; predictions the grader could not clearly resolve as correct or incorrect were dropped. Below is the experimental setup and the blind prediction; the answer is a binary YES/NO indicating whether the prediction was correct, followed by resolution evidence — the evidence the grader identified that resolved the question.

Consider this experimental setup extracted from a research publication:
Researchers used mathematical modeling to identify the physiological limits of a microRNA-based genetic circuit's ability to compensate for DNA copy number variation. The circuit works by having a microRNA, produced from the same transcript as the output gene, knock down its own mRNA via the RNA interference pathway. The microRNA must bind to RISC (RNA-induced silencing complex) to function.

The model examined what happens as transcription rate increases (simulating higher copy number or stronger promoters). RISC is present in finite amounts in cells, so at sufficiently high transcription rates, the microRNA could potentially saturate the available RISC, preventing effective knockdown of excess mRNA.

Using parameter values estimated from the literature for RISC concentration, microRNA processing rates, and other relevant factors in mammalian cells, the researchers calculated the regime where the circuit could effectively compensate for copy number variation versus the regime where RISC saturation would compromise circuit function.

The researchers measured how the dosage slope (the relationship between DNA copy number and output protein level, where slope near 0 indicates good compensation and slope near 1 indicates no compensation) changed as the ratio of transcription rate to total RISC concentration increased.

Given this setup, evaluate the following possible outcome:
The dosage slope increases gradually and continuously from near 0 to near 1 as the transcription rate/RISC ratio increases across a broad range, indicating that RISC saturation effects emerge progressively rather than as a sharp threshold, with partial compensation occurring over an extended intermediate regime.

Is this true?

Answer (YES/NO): NO